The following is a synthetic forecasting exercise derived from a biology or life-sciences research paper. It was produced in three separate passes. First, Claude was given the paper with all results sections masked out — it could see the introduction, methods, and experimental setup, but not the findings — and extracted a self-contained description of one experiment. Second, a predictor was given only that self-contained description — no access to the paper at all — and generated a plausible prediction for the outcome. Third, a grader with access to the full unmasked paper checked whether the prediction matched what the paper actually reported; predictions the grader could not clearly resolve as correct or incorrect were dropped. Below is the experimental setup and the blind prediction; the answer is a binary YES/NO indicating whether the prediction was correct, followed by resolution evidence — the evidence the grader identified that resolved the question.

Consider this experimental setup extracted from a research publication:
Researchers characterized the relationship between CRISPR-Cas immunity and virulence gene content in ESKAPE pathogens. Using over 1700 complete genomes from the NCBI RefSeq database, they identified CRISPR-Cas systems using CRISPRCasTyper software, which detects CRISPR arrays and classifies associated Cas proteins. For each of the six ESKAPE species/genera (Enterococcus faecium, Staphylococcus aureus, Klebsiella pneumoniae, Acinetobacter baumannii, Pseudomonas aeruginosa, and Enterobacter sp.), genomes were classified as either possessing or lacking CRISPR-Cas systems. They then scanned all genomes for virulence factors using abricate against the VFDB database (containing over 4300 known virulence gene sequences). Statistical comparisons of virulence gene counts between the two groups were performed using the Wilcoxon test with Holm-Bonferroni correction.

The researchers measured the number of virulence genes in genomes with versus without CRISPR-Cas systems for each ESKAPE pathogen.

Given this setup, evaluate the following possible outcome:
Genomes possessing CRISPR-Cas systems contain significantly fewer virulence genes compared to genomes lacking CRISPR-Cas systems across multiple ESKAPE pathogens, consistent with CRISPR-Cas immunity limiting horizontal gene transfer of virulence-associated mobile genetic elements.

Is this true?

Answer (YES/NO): NO